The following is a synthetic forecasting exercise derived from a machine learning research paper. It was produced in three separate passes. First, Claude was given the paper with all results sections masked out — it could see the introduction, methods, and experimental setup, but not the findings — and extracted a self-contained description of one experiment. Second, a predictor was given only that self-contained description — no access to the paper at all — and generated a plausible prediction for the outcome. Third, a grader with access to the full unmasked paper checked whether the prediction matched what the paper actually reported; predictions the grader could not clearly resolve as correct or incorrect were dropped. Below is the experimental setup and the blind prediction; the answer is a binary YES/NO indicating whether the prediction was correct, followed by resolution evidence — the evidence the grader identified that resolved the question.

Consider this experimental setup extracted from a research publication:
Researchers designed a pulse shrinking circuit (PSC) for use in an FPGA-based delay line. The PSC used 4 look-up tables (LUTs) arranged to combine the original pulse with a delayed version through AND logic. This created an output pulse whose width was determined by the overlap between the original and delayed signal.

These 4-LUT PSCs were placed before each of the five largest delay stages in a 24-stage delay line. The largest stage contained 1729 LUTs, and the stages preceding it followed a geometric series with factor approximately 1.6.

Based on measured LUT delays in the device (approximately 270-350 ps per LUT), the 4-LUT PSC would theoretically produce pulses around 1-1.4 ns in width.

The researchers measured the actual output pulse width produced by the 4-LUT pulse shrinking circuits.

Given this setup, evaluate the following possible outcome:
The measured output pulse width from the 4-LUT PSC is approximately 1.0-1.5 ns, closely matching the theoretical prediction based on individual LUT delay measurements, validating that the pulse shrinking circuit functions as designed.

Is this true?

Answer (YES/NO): YES